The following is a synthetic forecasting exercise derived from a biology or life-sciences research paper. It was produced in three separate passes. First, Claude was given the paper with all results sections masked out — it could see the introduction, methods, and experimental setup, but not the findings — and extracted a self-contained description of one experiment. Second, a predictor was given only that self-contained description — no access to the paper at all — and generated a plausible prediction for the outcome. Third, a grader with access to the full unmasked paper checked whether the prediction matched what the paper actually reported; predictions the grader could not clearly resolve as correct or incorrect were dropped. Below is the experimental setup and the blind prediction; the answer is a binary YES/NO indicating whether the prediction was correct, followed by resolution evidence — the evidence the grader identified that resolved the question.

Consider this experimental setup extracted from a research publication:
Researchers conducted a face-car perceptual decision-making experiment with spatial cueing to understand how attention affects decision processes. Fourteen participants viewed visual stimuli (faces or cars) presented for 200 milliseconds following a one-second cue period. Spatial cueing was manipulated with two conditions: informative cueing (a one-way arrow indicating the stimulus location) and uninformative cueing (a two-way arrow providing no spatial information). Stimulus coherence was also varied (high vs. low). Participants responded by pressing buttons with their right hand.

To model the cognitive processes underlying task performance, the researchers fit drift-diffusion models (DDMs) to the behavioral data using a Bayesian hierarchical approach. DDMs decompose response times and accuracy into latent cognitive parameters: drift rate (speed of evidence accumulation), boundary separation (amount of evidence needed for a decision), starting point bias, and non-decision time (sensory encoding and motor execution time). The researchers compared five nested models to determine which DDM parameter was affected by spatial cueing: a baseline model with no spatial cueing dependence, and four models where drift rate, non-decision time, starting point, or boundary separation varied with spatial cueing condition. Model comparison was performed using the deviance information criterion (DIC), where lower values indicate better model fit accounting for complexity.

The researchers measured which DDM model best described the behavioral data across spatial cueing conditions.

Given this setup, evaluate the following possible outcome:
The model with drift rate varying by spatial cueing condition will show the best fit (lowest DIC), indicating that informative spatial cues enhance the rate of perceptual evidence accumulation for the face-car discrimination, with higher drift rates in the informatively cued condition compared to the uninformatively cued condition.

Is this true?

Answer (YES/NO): NO